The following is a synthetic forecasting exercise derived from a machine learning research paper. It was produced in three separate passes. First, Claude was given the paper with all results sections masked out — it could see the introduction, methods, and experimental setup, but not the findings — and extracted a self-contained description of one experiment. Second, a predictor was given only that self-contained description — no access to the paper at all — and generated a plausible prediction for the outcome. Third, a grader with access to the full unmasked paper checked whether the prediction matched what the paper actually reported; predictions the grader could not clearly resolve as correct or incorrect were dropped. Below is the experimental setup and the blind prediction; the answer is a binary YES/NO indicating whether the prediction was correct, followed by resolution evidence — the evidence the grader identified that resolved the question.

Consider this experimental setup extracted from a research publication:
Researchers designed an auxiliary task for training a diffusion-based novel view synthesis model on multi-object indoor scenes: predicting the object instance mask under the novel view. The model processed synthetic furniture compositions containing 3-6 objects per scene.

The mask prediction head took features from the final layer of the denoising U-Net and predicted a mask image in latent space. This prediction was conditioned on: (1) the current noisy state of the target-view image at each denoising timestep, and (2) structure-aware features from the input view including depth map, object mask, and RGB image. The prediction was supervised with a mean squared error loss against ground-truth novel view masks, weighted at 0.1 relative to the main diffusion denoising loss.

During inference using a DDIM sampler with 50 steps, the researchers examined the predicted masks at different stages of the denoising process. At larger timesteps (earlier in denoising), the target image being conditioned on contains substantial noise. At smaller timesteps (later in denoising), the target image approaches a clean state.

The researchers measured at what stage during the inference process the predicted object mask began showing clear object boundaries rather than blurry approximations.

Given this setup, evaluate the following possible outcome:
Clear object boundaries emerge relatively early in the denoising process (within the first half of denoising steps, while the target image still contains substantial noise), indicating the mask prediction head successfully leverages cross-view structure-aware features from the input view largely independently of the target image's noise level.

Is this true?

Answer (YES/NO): NO